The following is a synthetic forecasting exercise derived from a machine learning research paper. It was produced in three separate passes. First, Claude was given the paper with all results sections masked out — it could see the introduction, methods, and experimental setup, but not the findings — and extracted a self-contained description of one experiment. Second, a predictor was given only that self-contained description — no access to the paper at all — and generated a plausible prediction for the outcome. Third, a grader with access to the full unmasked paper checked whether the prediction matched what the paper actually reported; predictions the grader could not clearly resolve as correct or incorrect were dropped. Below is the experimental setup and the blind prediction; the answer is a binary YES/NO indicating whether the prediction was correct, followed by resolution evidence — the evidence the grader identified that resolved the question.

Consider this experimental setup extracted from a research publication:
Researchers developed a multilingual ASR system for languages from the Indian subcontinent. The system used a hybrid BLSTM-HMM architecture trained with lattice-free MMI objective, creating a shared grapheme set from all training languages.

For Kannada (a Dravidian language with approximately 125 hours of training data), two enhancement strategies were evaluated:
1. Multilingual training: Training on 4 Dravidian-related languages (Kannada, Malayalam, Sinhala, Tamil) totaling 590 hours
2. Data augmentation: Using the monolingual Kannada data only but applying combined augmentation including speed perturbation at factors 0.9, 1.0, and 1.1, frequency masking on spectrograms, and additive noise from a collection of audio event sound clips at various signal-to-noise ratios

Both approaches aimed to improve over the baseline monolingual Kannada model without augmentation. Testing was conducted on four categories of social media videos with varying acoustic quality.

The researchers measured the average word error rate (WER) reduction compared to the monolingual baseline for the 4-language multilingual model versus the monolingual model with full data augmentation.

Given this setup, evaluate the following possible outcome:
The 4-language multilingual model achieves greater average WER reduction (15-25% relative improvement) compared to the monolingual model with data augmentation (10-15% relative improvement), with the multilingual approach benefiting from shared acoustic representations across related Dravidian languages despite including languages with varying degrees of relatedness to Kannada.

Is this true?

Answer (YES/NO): NO